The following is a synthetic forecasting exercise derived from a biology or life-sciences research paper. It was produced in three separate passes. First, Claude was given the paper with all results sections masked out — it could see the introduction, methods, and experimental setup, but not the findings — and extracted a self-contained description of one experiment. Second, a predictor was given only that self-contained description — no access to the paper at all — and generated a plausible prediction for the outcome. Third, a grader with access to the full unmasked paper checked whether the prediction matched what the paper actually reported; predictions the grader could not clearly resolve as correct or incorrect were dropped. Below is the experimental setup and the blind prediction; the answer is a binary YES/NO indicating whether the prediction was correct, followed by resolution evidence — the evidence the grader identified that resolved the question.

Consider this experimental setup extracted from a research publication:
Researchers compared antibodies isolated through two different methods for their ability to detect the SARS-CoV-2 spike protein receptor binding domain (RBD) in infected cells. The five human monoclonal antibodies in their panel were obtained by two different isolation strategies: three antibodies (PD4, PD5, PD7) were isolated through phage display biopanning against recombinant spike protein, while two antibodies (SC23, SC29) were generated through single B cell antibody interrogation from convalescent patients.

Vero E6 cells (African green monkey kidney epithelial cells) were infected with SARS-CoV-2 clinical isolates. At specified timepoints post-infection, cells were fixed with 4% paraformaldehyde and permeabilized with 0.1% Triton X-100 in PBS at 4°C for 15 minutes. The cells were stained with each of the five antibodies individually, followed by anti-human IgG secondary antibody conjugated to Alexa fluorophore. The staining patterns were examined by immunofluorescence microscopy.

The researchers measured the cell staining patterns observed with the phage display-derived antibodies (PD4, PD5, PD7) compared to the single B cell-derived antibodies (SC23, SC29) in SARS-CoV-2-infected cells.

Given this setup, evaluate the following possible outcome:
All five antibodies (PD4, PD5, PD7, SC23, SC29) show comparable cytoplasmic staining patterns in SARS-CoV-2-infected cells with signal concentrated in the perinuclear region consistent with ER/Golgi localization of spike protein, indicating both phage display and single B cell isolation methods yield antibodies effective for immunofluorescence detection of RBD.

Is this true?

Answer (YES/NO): NO